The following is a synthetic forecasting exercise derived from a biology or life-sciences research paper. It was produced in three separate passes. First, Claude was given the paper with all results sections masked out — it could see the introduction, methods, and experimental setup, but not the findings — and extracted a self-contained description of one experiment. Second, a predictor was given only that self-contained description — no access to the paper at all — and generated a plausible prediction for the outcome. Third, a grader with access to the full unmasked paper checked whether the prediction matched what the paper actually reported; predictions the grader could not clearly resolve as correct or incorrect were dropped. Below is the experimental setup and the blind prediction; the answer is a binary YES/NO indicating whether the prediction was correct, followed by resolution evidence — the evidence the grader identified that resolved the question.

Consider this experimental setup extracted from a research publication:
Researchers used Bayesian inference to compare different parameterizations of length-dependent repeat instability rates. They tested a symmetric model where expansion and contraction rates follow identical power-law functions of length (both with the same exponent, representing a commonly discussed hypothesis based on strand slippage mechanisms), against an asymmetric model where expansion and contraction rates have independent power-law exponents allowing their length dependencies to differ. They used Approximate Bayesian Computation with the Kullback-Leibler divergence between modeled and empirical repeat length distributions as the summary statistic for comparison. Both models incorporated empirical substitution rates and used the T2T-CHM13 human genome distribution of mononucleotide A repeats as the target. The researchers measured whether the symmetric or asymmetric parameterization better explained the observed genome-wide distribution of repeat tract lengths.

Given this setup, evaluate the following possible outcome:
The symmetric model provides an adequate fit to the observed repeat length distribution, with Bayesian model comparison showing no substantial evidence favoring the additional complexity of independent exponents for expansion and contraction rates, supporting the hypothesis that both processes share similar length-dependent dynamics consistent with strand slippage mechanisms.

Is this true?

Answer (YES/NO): NO